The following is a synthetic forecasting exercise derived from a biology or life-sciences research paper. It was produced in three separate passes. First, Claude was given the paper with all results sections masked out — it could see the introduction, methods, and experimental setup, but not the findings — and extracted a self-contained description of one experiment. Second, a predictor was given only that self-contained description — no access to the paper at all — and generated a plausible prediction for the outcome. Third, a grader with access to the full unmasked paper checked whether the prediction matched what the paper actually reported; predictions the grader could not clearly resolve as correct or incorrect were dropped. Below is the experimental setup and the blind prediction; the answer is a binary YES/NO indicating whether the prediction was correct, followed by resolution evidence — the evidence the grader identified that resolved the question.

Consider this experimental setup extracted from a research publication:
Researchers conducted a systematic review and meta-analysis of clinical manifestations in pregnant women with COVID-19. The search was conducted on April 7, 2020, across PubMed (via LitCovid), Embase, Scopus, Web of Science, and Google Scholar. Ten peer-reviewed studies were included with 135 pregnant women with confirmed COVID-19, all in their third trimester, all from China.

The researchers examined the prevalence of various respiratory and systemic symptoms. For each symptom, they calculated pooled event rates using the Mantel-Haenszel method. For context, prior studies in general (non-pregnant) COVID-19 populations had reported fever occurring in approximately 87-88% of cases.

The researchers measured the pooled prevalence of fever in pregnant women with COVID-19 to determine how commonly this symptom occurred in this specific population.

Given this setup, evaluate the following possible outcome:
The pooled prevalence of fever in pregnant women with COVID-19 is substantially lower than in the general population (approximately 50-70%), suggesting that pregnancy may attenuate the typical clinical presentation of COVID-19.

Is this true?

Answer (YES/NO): YES